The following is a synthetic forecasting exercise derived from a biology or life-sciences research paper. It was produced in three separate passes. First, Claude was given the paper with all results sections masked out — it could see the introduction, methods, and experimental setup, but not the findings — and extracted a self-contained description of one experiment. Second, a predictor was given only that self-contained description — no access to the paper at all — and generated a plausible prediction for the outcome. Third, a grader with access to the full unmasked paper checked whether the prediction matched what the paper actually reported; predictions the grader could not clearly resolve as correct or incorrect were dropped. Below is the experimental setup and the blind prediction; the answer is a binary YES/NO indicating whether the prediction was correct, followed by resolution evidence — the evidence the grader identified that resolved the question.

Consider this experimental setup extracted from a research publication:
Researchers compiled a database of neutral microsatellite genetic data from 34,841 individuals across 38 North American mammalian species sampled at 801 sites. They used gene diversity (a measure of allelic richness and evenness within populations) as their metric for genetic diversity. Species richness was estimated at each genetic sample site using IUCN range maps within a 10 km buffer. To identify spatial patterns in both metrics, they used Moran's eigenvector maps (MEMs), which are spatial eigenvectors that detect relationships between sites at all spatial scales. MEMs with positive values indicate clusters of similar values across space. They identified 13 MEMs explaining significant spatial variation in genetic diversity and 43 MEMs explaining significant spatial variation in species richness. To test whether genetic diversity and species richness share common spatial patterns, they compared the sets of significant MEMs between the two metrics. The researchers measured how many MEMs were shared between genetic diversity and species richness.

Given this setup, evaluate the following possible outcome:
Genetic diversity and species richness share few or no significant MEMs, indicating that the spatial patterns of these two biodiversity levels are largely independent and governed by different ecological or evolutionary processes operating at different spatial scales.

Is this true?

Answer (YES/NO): NO